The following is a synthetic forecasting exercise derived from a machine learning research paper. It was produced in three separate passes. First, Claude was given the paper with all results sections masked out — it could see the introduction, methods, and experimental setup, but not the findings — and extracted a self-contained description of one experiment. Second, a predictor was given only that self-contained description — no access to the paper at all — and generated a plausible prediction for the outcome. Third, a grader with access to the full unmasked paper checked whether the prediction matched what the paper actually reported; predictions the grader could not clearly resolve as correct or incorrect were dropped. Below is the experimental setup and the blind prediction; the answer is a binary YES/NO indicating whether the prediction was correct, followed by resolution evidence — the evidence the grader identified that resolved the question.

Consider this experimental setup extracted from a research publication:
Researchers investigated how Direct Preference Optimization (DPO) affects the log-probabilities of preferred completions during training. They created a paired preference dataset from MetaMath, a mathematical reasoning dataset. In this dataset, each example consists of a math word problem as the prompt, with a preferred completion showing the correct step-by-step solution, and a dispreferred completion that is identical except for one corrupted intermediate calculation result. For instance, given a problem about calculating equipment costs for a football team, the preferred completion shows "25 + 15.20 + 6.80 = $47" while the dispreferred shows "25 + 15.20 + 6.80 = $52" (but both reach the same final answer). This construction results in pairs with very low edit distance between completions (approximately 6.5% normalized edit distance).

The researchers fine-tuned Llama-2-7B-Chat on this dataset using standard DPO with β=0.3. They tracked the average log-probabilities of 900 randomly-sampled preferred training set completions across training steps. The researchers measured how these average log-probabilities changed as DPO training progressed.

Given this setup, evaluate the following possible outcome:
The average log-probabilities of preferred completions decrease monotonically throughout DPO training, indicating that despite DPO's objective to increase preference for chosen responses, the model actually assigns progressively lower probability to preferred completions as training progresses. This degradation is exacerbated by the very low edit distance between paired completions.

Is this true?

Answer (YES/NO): YES